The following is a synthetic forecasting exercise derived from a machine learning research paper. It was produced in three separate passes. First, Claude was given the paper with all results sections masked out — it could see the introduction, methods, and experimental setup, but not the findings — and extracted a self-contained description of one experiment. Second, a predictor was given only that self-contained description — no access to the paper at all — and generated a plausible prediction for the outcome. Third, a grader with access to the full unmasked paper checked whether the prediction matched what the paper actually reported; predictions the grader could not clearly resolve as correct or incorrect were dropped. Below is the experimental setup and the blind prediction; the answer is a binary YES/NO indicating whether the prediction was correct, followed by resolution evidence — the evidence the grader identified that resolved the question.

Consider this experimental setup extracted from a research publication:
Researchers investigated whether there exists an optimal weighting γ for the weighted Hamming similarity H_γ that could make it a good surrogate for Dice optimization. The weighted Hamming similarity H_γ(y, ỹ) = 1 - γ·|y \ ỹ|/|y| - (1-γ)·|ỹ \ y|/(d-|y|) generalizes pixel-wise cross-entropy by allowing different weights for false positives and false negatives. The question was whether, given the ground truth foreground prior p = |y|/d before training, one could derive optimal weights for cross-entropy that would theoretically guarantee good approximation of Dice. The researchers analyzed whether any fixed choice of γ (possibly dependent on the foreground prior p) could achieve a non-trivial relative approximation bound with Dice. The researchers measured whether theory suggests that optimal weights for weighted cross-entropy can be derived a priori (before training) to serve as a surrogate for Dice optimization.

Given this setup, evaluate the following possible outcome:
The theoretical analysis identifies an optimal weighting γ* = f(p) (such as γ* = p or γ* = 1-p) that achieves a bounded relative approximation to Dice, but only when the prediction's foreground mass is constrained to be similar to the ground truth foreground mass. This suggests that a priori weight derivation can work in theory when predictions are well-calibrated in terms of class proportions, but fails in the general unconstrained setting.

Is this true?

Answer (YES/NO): NO